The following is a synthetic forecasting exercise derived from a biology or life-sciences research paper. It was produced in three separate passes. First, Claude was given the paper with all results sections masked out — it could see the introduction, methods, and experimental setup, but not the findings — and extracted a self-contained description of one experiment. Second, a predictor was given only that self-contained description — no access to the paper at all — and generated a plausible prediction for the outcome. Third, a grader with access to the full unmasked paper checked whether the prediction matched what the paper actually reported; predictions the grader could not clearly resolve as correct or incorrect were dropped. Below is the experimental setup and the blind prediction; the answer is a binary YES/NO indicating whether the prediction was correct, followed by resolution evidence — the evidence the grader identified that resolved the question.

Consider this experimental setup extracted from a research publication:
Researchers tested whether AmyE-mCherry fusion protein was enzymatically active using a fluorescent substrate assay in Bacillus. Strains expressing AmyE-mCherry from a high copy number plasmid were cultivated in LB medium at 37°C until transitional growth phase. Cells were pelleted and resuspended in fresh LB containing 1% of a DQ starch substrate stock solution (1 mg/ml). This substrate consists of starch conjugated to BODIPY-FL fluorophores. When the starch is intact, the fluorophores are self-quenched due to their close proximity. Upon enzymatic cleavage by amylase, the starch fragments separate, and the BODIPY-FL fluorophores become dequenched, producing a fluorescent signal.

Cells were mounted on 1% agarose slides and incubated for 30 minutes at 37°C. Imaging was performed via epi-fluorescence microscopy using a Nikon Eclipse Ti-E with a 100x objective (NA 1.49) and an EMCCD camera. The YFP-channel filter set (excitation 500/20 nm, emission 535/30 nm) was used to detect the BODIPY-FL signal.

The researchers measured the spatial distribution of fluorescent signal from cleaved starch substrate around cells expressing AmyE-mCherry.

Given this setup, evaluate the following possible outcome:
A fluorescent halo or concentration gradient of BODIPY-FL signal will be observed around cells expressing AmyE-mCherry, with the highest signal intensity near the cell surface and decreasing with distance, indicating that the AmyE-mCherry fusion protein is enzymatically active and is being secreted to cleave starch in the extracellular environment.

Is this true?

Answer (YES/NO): NO